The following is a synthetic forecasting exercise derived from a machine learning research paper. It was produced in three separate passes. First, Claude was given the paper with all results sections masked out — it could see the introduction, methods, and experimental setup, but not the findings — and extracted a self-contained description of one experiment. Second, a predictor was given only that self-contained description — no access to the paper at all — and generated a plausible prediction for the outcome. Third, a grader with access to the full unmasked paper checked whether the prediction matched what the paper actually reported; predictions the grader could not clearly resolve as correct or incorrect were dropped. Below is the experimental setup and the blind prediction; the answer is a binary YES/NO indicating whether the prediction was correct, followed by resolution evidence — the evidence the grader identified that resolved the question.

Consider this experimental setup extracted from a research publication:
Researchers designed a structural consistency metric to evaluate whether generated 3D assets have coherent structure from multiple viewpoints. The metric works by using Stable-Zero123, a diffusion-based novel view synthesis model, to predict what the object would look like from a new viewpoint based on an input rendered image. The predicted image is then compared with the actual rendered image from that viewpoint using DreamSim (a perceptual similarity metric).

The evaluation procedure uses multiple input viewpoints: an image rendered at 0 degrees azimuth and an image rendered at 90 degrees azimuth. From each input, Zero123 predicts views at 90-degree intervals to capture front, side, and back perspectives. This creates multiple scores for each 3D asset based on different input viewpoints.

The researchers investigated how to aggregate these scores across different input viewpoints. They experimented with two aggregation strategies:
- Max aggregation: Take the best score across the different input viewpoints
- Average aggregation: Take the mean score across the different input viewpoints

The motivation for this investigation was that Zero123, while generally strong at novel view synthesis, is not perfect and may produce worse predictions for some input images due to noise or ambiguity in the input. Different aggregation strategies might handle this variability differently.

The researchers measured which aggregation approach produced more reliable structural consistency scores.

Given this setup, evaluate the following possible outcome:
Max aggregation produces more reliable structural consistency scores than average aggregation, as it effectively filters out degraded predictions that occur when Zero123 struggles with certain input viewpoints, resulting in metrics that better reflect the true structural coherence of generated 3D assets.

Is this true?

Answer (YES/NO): YES